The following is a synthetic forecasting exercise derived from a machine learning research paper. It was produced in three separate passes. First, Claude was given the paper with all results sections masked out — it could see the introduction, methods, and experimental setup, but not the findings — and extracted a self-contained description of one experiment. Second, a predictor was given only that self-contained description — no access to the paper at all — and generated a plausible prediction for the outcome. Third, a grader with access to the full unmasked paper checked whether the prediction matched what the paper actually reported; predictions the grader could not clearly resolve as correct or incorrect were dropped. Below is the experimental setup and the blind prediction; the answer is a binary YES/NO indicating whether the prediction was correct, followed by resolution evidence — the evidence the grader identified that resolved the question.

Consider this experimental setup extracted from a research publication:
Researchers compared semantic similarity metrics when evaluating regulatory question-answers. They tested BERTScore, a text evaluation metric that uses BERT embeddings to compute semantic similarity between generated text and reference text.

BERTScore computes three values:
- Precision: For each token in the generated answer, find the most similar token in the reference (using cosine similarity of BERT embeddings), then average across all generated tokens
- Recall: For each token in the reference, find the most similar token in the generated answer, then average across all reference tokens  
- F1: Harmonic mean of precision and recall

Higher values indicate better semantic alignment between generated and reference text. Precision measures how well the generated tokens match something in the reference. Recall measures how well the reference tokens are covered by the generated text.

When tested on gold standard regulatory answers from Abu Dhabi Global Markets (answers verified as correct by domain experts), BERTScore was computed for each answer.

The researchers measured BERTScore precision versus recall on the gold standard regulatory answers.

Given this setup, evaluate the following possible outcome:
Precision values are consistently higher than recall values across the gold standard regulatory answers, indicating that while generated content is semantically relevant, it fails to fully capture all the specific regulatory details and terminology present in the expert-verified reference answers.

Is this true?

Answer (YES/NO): NO